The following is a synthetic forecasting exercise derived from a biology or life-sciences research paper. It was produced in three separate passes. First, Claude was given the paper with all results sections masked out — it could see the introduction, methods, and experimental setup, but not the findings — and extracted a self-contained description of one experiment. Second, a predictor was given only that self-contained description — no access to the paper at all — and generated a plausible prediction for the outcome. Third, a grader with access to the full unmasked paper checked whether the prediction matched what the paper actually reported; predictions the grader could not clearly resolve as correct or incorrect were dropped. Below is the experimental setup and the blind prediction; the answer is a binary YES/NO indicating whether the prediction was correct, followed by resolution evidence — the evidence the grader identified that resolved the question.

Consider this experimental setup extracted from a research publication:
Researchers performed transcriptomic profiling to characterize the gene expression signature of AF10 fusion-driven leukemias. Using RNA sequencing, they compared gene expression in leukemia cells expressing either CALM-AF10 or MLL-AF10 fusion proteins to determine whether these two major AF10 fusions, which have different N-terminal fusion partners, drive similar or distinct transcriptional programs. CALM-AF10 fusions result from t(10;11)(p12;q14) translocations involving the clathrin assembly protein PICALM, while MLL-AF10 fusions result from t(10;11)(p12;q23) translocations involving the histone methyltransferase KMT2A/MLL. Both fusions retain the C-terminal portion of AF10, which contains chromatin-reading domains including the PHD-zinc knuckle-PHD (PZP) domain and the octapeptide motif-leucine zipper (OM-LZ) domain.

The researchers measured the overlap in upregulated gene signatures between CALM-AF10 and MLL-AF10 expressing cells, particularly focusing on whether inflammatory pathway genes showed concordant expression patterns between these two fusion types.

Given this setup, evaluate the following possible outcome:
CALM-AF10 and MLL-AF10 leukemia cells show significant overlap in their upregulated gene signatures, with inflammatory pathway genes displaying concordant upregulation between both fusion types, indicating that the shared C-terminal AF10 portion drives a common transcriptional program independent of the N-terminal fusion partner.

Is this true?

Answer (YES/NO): YES